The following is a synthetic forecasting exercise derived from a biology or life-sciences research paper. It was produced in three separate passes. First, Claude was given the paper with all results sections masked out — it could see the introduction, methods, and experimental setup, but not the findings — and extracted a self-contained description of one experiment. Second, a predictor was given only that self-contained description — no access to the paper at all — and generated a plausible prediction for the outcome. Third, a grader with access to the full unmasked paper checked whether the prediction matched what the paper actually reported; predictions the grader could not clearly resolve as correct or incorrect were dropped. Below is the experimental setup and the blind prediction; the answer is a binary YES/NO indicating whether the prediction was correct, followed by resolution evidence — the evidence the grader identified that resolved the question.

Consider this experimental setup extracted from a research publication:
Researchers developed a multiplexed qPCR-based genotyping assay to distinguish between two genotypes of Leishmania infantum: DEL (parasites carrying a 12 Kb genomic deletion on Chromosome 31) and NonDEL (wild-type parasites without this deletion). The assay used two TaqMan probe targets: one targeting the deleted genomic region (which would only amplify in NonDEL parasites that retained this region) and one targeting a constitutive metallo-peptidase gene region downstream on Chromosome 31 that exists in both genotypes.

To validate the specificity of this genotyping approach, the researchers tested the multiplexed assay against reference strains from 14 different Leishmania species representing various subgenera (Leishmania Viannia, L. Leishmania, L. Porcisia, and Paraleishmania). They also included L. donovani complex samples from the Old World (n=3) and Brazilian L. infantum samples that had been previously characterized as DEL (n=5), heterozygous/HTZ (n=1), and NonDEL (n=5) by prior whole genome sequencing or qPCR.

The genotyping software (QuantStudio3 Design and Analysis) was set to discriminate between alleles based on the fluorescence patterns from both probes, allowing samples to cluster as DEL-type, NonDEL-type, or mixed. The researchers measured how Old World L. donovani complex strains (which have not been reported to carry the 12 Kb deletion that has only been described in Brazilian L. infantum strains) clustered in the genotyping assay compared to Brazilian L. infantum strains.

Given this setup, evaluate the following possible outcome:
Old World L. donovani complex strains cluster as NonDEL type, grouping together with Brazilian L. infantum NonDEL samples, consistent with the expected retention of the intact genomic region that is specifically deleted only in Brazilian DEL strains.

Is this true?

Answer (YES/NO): NO